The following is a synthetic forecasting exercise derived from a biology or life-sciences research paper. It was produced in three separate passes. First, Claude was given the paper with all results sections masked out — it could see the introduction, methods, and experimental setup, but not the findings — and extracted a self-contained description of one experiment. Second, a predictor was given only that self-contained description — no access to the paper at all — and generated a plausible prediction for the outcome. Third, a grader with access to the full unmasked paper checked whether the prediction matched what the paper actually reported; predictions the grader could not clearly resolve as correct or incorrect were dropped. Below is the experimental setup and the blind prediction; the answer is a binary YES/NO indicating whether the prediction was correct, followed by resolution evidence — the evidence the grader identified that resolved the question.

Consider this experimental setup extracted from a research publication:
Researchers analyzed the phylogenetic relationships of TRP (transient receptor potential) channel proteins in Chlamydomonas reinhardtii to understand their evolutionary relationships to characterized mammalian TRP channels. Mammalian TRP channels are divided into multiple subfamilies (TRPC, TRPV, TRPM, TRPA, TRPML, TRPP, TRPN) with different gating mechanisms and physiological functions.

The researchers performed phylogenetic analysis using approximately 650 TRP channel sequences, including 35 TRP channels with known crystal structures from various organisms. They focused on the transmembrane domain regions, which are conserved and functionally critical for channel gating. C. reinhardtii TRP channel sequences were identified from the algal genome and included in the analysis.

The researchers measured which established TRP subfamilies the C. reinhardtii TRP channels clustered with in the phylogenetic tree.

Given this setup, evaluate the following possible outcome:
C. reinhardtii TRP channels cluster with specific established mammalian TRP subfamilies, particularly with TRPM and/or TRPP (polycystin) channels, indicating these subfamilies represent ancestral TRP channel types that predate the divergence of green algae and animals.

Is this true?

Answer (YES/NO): NO